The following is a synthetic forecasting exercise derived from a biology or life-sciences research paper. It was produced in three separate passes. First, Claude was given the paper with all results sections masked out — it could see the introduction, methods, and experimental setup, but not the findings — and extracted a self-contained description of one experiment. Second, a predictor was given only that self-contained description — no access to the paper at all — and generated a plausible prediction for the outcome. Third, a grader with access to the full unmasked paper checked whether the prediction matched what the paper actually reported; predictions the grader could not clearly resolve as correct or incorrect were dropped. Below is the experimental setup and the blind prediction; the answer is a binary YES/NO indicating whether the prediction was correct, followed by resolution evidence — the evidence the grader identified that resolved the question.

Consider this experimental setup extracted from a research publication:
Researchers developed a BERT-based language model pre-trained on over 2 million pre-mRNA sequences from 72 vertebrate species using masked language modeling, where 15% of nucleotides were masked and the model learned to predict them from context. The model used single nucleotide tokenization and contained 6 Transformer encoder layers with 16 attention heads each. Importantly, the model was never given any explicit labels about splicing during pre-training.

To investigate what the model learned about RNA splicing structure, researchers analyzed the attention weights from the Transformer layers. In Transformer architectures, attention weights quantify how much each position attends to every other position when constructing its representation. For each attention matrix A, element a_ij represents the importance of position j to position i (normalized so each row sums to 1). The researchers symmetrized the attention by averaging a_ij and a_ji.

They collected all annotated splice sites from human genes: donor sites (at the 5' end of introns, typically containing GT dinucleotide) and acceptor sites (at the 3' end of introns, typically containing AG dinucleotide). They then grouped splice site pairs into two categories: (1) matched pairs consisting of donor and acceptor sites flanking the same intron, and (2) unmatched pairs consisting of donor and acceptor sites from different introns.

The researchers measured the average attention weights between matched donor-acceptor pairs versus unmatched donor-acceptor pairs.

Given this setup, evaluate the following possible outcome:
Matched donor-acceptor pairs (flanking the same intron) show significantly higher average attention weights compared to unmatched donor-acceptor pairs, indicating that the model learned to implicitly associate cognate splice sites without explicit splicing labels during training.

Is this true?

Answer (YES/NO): YES